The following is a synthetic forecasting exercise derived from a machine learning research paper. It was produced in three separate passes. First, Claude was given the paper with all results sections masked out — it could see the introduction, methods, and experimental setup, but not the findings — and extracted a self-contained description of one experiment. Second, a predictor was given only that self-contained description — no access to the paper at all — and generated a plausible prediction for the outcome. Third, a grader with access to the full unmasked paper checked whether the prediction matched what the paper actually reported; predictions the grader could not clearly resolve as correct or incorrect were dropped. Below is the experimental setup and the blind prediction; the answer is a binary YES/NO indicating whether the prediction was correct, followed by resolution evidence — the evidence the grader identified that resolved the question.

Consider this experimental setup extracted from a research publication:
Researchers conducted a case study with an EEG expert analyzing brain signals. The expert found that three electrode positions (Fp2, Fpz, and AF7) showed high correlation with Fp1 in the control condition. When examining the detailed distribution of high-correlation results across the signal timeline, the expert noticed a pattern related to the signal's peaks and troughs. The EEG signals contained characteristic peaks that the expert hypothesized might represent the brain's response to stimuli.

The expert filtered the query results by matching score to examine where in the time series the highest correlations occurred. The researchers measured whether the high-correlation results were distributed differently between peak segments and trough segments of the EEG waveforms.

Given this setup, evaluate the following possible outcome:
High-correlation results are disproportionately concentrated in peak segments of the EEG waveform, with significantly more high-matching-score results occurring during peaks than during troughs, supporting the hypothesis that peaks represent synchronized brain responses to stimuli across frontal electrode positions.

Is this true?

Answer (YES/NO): YES